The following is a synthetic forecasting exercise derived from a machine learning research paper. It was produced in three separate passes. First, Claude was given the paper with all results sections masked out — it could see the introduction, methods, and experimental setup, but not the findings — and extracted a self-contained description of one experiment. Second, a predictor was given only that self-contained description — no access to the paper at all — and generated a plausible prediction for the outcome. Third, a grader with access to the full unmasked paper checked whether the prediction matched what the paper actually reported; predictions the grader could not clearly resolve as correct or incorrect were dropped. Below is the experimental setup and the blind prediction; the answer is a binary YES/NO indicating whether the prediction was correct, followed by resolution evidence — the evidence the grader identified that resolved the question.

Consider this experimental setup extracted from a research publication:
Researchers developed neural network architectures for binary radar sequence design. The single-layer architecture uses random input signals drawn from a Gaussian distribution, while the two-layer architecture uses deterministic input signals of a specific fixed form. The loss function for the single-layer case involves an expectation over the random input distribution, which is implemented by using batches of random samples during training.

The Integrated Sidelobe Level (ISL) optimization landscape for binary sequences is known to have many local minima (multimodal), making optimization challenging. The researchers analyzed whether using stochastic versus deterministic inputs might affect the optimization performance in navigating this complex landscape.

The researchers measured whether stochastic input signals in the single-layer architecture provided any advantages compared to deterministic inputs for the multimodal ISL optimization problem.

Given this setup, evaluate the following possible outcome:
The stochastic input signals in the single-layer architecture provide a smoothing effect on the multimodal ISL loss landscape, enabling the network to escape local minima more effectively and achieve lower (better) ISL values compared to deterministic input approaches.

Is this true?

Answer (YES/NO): YES